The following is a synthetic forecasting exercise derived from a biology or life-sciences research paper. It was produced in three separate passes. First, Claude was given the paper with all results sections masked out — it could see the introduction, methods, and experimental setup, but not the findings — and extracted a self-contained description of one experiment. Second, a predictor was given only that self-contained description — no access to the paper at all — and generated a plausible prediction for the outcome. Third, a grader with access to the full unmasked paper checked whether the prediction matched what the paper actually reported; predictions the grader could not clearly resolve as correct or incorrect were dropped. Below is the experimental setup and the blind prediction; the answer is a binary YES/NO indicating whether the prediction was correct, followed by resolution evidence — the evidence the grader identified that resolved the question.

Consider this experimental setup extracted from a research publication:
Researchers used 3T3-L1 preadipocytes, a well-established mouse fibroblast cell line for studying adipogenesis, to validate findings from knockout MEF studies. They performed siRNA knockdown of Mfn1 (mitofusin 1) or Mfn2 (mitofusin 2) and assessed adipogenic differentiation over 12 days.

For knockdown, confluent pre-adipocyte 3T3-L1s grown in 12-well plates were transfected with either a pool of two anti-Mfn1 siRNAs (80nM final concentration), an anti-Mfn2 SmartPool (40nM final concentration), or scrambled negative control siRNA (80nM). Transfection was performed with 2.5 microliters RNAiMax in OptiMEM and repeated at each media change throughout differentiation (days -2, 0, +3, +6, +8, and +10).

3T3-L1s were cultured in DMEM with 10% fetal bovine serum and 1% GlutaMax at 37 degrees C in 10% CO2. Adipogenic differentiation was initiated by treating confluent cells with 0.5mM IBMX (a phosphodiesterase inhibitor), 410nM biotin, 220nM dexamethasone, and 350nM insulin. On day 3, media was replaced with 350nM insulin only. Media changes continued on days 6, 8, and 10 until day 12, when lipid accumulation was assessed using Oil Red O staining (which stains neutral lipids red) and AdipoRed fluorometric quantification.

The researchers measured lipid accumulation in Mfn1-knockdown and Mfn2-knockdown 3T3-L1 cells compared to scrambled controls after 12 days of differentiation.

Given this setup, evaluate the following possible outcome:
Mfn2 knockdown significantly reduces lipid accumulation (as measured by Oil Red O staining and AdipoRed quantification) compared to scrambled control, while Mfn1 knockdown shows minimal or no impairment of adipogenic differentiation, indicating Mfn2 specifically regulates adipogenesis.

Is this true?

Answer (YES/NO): NO